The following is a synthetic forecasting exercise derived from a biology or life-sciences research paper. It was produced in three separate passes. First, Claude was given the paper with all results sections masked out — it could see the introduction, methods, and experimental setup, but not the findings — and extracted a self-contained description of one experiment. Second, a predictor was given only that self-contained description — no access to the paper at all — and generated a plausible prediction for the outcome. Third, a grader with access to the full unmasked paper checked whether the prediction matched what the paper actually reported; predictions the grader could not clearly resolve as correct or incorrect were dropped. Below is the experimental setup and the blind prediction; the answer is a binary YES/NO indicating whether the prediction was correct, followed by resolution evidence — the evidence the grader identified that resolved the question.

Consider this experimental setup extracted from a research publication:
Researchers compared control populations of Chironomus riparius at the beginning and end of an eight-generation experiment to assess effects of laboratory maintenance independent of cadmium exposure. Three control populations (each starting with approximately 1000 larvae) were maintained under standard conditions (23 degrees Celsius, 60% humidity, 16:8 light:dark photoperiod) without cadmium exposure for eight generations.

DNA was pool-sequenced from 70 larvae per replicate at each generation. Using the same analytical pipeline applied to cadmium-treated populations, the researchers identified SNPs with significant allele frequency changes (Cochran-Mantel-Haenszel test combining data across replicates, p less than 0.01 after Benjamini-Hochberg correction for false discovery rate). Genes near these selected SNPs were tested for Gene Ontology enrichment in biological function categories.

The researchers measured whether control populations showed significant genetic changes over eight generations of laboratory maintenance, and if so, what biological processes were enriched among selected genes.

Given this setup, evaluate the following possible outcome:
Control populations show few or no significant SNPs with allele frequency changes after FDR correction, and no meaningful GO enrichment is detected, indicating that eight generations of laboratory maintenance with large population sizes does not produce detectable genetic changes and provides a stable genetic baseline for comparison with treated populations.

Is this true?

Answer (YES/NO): NO